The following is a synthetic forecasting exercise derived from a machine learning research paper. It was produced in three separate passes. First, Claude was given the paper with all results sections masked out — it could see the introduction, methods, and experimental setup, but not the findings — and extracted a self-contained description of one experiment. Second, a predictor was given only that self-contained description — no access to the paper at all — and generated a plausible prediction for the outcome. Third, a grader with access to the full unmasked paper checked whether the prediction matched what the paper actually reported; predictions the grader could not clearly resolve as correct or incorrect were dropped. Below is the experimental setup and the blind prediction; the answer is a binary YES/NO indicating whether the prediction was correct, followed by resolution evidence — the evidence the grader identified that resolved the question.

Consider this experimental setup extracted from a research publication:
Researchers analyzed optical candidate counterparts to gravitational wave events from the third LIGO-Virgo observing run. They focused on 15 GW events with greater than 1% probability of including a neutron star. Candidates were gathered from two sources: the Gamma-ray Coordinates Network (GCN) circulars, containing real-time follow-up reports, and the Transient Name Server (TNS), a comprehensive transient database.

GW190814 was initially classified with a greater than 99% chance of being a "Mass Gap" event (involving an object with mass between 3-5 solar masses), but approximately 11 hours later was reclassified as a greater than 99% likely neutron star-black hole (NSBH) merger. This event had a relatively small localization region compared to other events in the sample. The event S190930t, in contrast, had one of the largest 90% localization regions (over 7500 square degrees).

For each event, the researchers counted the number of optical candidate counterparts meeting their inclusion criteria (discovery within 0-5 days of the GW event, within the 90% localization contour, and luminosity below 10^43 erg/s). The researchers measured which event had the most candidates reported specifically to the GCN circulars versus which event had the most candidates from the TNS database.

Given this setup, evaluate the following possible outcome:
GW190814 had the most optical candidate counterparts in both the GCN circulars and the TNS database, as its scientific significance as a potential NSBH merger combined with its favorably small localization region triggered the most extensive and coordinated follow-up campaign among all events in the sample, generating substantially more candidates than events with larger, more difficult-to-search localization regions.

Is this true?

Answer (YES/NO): NO